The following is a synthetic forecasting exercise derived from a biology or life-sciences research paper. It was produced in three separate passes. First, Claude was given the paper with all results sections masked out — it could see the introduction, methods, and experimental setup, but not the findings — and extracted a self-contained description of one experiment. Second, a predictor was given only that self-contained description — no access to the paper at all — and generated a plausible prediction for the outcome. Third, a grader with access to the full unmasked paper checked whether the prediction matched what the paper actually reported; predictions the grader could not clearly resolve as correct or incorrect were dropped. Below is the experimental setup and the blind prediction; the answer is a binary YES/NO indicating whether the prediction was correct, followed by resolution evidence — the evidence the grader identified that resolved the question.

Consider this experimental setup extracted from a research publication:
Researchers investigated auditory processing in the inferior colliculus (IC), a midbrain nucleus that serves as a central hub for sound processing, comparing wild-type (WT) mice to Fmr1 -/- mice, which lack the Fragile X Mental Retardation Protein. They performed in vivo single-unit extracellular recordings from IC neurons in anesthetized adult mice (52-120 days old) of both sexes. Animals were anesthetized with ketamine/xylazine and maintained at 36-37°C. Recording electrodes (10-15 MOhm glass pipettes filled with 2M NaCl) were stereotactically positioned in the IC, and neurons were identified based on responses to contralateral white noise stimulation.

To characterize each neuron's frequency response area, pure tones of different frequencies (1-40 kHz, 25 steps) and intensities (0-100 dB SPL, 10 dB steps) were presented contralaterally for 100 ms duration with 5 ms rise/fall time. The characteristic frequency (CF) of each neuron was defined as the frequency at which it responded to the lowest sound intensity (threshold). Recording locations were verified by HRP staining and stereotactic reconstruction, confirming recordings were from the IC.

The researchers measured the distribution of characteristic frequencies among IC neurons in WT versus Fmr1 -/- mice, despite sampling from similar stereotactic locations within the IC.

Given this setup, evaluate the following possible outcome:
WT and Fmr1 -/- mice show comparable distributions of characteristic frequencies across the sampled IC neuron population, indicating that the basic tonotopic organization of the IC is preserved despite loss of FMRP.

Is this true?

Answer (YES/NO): NO